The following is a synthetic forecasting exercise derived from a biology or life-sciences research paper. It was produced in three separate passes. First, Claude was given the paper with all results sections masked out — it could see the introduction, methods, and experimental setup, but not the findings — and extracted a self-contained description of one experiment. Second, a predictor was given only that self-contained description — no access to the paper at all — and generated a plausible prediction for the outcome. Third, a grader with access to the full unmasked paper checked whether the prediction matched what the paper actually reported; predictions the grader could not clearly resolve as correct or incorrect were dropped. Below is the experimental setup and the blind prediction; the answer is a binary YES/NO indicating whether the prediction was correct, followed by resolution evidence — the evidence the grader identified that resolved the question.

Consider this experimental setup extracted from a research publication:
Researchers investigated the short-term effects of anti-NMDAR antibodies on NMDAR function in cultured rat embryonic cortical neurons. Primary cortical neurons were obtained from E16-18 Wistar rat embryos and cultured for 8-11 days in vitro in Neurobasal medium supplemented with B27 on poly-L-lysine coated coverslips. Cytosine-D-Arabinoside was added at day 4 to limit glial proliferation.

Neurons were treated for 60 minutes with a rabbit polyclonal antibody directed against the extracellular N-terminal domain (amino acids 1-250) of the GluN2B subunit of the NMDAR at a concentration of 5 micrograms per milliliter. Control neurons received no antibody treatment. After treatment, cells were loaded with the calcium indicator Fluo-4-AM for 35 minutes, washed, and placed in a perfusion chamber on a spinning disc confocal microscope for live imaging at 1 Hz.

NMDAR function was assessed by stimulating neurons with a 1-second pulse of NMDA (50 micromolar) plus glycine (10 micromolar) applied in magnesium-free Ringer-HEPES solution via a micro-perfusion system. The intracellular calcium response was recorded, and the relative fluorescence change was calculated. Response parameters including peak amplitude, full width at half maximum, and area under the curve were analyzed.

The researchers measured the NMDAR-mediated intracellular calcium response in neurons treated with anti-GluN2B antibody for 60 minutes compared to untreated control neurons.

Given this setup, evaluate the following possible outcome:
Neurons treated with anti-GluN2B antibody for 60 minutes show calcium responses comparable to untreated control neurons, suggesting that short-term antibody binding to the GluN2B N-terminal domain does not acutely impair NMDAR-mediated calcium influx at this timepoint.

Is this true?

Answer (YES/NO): NO